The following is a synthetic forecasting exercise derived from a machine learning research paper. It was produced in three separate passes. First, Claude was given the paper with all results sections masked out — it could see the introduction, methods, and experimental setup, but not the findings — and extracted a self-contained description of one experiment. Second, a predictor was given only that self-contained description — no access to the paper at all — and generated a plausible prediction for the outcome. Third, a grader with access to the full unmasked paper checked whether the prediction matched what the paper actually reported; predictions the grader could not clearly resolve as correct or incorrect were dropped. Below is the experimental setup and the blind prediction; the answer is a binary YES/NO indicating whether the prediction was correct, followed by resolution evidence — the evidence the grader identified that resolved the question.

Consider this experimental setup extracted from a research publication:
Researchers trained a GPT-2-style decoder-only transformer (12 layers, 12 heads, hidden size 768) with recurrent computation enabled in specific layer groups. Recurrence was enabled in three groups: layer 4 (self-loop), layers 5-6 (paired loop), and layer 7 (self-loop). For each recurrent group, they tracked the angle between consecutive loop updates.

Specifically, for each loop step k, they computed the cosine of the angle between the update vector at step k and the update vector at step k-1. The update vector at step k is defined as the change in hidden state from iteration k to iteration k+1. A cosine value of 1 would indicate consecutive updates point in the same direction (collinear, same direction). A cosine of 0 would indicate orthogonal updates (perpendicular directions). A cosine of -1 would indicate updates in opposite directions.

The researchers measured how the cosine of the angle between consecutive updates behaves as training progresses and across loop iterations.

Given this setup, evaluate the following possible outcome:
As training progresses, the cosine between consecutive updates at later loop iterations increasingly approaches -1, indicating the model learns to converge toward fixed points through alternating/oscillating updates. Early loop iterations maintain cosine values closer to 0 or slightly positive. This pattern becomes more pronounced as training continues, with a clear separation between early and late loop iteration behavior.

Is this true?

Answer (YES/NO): NO